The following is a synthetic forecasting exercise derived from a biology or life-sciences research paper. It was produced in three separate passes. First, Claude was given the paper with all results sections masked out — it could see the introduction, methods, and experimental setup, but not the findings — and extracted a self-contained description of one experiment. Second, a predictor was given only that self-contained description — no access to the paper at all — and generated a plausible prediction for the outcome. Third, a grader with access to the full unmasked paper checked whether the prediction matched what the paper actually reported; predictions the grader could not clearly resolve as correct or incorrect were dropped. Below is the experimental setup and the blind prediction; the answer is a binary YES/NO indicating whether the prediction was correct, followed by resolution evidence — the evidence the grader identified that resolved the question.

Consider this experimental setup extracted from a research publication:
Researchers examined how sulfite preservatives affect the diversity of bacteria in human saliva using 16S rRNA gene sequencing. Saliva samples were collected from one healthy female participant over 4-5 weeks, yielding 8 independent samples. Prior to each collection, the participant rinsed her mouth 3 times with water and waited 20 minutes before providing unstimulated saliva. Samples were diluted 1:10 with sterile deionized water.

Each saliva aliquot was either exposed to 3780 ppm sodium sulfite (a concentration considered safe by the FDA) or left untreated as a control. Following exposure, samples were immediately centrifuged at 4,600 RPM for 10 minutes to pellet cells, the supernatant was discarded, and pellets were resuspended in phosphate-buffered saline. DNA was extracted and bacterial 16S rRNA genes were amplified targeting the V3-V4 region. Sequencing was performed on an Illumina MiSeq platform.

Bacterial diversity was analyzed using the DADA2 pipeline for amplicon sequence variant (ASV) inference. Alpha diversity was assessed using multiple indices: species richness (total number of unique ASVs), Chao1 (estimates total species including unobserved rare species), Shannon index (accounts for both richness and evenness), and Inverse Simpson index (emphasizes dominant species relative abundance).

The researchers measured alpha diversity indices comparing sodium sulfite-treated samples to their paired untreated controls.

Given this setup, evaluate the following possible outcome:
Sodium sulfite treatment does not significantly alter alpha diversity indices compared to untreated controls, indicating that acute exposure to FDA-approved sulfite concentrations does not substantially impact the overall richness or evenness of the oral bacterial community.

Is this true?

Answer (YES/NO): NO